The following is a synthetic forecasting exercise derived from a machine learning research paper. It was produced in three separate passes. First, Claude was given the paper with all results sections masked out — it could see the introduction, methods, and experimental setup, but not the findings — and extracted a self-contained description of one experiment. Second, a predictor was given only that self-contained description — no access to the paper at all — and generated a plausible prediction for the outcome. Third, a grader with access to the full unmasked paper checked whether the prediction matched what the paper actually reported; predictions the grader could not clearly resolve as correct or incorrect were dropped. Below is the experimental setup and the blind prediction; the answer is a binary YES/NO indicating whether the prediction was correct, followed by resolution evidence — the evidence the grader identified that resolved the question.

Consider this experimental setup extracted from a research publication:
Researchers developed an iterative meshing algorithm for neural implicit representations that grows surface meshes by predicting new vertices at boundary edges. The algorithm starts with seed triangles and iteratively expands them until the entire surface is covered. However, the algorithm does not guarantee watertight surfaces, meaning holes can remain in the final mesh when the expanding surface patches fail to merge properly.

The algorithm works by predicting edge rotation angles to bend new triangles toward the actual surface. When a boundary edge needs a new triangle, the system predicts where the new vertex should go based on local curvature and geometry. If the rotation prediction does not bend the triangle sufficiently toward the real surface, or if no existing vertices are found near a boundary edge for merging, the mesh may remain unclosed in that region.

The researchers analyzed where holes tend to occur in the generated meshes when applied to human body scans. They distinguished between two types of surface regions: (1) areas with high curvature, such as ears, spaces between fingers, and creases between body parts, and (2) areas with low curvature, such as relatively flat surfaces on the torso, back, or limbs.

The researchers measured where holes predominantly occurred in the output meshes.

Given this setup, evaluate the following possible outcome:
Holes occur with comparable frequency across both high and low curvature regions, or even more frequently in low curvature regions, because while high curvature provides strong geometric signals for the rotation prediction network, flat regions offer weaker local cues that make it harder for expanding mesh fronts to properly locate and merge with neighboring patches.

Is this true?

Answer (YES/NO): NO